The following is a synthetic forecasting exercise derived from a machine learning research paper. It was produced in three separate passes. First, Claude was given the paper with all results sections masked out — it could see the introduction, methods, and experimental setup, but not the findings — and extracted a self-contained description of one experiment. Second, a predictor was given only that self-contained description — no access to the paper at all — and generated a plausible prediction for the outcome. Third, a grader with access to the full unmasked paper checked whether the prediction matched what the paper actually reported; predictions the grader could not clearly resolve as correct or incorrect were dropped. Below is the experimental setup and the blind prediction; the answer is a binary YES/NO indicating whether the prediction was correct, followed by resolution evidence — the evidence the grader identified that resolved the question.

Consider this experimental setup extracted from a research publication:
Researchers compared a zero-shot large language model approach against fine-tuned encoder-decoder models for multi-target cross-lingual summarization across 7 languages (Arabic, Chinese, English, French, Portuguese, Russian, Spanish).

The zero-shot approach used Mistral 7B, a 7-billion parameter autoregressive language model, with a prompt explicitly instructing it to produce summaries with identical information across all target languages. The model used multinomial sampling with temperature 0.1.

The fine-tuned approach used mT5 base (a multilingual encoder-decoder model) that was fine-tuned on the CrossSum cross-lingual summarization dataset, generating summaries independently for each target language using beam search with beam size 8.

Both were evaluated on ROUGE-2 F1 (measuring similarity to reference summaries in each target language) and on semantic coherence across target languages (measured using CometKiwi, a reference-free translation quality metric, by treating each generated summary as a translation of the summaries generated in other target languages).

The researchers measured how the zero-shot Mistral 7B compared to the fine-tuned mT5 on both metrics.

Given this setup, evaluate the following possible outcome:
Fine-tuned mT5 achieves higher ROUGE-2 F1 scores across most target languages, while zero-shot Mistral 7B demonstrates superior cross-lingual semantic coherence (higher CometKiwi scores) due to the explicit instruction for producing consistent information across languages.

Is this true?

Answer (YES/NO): YES